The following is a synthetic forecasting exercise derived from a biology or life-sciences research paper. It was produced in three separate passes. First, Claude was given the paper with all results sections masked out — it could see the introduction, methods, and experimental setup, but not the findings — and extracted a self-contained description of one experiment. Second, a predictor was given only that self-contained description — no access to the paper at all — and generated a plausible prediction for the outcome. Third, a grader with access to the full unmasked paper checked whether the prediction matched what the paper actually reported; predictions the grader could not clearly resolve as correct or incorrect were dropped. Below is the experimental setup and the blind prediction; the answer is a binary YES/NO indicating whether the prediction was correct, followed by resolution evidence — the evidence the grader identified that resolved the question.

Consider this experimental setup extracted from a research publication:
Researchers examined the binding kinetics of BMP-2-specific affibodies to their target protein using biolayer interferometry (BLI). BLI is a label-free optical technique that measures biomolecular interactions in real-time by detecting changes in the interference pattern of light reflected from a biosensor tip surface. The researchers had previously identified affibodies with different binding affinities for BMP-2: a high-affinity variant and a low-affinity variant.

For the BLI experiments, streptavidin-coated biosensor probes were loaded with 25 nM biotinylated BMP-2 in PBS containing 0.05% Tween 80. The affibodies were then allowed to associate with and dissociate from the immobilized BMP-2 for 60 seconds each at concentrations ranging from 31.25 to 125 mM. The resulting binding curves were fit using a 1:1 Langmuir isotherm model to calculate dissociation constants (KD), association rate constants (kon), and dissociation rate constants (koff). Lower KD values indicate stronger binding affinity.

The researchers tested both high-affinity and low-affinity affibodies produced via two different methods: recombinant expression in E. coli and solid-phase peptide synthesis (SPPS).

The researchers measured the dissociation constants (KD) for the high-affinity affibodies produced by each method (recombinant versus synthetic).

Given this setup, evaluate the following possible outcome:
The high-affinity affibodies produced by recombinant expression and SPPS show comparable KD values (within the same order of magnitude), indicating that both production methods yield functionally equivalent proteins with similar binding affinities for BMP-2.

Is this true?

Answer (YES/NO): YES